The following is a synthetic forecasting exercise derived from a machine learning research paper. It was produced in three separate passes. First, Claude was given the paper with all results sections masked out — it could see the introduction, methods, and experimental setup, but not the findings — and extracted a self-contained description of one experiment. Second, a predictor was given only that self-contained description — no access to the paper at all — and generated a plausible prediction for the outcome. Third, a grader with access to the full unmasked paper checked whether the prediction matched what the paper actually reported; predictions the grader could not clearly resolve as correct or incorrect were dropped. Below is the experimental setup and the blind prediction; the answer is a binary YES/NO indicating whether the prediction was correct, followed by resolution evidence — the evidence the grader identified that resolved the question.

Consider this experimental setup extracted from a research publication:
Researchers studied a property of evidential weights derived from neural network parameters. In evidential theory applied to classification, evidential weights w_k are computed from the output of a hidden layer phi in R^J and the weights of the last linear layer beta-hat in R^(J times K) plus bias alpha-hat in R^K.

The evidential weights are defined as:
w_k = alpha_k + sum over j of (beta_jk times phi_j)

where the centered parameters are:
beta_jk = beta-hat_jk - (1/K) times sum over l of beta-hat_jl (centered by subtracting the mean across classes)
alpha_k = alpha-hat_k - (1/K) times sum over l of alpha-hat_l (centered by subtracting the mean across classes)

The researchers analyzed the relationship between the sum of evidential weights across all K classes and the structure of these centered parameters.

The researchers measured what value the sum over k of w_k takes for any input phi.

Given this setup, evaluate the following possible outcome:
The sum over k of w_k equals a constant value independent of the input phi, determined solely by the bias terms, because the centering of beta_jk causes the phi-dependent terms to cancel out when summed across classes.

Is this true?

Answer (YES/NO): NO